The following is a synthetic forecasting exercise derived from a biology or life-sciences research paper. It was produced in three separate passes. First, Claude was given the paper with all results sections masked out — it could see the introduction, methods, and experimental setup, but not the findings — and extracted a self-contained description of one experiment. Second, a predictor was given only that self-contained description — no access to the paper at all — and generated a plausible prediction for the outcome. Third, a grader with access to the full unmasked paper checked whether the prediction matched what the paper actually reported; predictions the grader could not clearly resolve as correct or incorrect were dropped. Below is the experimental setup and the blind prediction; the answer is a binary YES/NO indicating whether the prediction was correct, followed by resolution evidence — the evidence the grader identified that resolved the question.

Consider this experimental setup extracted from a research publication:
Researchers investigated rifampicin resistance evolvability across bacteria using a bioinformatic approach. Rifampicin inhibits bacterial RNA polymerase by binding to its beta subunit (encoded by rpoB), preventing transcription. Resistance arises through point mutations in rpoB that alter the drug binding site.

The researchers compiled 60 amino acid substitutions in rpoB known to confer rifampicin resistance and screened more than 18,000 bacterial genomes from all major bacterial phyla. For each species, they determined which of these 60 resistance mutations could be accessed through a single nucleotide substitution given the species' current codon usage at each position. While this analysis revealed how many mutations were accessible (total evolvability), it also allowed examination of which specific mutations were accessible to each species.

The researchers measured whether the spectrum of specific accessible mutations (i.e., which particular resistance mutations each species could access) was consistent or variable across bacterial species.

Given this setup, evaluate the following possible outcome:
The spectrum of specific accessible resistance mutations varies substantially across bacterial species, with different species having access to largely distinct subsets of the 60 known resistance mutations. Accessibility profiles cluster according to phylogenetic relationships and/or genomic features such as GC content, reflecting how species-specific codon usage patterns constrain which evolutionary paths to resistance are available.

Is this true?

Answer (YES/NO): YES